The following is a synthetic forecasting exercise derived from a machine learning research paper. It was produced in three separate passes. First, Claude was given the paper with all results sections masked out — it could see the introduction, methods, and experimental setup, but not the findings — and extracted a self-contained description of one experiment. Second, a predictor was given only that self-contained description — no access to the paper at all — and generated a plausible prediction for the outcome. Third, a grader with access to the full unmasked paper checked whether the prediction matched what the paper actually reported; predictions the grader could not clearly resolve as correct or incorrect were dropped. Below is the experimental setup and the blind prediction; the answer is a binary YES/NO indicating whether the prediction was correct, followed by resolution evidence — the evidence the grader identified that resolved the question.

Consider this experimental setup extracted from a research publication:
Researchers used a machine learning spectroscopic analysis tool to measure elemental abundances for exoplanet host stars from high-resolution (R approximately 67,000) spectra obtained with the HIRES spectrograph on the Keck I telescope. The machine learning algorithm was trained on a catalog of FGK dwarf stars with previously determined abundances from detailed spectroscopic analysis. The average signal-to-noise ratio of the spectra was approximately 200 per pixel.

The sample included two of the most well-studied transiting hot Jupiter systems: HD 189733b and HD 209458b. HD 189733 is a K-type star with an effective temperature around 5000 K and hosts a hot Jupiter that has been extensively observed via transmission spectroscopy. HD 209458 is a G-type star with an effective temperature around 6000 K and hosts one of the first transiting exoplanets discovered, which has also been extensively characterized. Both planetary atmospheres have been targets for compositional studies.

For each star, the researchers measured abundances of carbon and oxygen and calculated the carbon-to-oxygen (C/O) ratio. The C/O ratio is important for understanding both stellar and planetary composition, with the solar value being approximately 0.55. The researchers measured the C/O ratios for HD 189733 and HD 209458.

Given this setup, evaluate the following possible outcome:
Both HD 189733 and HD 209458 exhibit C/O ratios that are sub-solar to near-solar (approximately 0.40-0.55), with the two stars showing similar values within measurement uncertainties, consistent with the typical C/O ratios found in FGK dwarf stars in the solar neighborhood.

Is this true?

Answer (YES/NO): NO